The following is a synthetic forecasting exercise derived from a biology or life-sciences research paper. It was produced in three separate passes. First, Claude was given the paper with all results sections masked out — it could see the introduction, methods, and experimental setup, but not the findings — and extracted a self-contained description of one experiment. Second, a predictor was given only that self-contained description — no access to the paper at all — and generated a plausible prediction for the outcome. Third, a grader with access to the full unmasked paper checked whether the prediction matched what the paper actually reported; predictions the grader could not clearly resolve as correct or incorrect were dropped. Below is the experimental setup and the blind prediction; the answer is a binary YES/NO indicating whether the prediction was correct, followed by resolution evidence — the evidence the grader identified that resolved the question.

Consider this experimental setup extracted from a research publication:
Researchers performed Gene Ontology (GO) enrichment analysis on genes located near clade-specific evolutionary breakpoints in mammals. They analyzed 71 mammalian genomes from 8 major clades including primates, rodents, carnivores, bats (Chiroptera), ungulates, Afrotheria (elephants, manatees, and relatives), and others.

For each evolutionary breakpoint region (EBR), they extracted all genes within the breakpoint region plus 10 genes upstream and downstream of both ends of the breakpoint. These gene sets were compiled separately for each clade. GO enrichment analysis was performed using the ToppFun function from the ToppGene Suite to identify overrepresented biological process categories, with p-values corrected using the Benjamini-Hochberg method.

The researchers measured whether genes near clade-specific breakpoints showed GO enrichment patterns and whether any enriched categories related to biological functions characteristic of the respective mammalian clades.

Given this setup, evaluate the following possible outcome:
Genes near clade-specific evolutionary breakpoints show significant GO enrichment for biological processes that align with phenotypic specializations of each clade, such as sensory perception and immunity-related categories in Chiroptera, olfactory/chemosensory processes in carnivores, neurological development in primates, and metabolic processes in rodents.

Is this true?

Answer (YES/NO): NO